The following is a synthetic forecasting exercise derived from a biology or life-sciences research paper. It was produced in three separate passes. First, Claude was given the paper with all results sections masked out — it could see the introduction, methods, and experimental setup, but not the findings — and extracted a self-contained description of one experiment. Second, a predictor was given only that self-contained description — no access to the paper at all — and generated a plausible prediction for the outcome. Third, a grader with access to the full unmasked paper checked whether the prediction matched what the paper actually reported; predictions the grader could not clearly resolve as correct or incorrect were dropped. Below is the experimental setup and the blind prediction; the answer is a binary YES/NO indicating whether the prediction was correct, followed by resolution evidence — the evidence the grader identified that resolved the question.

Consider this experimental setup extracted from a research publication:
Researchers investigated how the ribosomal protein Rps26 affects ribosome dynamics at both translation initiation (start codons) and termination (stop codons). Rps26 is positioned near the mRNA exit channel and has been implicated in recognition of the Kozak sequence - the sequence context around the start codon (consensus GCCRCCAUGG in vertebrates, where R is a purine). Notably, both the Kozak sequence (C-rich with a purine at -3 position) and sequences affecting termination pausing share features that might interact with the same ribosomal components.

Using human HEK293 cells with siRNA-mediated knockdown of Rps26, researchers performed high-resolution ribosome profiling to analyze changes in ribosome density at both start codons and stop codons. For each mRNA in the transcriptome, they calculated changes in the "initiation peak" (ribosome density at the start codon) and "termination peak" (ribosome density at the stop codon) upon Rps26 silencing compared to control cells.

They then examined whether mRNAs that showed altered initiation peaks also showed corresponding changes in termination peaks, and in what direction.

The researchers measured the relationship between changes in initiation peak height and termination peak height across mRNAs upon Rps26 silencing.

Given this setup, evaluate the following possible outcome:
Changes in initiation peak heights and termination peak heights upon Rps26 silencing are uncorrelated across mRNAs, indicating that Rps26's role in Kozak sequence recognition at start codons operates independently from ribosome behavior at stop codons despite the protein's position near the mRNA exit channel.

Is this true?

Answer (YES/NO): NO